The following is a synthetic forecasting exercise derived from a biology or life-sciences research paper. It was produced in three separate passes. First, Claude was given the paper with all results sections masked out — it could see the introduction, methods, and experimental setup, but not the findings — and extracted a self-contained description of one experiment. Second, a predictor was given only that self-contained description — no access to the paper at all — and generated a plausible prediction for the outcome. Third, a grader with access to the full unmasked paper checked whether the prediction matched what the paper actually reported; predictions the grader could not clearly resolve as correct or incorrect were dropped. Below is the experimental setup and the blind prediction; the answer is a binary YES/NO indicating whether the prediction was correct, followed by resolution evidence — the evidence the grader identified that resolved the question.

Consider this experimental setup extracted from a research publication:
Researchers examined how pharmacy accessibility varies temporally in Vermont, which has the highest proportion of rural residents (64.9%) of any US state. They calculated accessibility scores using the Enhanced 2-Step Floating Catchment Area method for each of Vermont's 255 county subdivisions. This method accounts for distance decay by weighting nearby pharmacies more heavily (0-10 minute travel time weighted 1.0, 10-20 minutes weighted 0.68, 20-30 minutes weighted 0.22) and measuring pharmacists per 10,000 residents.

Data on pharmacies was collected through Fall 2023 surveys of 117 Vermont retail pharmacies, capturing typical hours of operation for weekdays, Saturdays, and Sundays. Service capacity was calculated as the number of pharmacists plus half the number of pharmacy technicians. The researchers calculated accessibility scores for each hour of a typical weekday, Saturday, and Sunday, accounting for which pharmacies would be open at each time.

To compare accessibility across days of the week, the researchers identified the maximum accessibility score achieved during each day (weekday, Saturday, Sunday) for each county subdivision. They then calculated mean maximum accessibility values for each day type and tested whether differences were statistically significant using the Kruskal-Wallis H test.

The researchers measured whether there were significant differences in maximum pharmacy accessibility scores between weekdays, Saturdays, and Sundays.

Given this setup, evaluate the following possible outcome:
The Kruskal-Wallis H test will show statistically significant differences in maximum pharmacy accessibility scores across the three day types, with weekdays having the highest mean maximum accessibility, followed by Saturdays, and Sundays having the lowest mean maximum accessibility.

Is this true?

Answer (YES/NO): YES